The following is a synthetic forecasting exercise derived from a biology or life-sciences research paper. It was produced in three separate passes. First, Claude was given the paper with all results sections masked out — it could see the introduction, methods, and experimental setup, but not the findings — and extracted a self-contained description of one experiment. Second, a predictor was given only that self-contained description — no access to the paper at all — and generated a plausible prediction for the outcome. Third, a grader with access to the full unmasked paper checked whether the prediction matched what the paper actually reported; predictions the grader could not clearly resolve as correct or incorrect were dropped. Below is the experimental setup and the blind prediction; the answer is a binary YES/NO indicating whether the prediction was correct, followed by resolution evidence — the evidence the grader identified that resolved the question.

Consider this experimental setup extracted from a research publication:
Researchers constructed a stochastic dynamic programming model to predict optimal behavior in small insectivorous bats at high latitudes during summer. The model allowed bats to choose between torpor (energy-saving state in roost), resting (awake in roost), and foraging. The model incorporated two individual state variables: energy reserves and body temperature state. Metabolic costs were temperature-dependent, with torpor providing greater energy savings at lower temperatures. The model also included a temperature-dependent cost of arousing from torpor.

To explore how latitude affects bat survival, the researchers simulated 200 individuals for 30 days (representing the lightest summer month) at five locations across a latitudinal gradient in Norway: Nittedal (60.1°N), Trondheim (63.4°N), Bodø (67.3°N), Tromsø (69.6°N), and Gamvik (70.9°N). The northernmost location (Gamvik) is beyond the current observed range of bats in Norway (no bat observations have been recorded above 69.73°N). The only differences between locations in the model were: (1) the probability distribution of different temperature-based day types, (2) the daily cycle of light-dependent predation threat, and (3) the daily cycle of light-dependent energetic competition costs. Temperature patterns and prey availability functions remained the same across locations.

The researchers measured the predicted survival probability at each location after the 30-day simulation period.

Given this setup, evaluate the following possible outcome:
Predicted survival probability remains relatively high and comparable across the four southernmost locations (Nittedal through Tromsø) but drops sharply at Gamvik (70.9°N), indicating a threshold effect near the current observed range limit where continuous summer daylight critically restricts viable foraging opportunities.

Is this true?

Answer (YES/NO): NO